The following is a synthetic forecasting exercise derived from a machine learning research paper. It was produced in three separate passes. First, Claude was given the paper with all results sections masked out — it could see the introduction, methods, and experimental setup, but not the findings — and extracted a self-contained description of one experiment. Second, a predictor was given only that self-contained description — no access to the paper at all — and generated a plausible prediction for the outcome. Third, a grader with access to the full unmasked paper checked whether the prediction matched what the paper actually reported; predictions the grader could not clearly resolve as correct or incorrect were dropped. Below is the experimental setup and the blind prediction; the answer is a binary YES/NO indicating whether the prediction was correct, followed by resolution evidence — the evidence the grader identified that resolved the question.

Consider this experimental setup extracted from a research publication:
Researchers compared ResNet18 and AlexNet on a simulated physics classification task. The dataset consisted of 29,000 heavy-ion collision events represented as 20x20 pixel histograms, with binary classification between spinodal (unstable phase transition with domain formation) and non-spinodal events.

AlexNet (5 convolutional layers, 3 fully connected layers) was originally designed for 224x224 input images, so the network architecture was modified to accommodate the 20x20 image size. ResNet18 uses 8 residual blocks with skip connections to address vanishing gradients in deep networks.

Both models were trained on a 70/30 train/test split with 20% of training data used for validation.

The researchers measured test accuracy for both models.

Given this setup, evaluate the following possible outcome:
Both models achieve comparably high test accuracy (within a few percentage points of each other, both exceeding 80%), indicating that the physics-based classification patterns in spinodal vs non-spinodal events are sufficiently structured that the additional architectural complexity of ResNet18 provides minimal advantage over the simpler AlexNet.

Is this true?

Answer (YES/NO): NO